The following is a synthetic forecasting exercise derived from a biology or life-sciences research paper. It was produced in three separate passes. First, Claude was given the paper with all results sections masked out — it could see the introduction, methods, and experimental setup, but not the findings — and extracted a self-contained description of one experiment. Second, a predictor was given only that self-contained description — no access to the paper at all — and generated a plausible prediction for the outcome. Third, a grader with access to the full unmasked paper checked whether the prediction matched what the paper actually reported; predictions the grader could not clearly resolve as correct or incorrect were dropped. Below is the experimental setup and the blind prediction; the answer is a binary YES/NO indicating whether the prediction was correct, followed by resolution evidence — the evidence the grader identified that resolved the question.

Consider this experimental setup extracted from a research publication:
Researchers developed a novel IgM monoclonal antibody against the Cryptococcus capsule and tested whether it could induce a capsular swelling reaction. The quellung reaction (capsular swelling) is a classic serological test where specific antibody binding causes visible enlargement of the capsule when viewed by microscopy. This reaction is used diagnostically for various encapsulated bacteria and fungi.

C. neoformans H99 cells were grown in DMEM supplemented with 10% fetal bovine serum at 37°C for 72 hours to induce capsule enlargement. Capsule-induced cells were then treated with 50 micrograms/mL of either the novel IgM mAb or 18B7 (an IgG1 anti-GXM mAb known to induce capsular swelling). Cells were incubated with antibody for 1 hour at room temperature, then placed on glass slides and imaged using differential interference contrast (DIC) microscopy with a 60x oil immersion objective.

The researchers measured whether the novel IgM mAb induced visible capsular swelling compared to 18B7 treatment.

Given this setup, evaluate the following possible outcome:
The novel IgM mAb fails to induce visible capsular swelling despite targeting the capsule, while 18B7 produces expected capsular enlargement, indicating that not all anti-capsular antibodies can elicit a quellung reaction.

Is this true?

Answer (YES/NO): NO